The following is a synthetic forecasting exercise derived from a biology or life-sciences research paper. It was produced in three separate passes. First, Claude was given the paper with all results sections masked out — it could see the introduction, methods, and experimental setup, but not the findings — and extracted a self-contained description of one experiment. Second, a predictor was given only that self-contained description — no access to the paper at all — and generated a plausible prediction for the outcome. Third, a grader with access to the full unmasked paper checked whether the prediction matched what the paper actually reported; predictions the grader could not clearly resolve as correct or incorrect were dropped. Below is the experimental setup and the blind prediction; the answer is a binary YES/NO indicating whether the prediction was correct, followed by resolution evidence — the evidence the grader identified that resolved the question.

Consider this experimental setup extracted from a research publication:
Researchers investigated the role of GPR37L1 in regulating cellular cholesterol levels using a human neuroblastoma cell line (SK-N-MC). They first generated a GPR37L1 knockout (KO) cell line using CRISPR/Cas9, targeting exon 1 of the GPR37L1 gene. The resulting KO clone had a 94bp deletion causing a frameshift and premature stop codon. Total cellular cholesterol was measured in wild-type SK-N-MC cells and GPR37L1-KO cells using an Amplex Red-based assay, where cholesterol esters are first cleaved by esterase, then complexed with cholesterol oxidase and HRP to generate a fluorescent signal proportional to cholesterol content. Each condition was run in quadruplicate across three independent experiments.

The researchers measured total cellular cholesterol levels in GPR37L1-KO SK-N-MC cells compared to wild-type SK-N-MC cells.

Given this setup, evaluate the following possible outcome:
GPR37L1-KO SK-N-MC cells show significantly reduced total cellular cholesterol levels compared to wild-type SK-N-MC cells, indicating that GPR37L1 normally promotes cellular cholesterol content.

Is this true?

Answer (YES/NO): YES